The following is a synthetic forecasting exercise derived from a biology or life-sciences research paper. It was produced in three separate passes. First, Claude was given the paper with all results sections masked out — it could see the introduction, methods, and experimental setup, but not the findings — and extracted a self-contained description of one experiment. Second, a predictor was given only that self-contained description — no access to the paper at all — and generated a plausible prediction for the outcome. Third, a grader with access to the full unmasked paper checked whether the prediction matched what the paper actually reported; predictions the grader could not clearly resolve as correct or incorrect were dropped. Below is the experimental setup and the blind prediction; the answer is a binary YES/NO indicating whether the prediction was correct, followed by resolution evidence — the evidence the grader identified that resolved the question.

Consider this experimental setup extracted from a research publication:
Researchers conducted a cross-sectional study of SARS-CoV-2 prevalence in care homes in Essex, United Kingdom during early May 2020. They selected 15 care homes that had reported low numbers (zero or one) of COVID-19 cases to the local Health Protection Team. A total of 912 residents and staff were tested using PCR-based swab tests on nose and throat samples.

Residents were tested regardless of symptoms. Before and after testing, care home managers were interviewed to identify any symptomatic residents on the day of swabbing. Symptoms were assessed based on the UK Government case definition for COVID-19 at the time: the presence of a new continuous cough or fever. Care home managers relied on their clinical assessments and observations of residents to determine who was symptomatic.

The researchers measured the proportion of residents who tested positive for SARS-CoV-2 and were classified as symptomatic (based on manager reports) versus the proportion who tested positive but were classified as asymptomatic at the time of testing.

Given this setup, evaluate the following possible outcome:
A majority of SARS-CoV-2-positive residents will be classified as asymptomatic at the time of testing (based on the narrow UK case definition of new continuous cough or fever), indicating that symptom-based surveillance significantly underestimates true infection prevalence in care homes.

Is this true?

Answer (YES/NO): YES